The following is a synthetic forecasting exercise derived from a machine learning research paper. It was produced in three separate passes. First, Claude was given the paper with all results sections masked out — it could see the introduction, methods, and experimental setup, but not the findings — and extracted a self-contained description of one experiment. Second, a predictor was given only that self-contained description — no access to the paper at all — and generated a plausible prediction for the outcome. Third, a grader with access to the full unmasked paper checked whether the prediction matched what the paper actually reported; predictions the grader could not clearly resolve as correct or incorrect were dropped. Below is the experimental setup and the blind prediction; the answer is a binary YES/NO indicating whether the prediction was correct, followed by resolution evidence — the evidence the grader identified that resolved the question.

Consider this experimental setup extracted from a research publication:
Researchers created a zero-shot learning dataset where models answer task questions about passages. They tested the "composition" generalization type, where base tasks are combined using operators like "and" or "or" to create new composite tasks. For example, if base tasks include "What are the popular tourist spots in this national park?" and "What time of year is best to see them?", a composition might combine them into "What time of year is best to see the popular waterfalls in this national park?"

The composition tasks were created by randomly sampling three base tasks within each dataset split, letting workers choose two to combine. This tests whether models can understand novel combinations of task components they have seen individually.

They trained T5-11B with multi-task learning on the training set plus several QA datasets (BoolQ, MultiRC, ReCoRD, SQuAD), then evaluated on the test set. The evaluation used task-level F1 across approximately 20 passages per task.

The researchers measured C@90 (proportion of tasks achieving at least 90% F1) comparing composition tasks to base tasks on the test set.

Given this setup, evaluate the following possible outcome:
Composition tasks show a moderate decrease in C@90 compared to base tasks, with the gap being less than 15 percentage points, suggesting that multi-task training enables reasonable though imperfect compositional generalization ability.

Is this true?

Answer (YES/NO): YES